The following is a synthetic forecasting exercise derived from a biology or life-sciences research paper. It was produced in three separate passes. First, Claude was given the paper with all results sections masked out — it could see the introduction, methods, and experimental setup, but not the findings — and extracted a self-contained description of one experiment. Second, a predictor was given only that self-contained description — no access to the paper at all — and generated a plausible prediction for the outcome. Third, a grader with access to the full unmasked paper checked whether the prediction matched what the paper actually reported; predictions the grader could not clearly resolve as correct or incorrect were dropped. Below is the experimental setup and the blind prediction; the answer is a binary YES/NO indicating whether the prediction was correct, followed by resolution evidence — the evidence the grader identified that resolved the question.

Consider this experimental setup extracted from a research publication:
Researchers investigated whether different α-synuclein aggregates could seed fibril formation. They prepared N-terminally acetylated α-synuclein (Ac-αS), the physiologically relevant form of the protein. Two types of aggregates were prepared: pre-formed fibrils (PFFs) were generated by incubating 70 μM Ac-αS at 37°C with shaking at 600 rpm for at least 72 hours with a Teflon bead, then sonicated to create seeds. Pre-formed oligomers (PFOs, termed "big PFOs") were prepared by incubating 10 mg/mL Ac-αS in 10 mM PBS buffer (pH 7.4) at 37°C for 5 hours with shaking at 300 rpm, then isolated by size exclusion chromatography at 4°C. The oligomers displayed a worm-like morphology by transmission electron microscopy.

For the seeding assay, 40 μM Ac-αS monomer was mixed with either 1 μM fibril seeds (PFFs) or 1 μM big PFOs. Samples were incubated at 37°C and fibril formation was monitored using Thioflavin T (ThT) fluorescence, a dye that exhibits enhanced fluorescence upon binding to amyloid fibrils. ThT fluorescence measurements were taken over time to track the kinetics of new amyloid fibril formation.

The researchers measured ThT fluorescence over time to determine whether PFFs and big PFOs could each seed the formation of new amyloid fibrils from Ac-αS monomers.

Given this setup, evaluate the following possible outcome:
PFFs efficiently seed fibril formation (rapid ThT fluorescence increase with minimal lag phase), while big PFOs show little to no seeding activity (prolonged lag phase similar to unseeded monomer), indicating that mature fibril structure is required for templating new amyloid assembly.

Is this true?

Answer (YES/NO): YES